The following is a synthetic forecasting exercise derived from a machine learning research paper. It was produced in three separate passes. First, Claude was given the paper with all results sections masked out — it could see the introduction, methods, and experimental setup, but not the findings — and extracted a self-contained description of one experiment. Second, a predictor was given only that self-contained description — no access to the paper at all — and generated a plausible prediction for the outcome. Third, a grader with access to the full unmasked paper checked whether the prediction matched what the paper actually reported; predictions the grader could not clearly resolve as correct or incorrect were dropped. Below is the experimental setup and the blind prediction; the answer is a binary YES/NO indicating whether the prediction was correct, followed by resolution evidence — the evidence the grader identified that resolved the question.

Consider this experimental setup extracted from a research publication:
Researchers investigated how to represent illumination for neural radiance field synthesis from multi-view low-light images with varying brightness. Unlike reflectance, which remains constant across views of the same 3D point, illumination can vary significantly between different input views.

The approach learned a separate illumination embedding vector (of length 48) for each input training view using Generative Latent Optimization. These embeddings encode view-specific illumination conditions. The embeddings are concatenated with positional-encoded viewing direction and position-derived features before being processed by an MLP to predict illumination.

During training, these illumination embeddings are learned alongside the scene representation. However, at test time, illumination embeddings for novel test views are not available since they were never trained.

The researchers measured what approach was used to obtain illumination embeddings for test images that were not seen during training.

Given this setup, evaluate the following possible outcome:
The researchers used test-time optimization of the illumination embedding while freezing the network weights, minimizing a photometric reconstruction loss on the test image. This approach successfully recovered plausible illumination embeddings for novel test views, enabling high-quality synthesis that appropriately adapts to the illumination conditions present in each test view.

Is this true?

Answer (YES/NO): YES